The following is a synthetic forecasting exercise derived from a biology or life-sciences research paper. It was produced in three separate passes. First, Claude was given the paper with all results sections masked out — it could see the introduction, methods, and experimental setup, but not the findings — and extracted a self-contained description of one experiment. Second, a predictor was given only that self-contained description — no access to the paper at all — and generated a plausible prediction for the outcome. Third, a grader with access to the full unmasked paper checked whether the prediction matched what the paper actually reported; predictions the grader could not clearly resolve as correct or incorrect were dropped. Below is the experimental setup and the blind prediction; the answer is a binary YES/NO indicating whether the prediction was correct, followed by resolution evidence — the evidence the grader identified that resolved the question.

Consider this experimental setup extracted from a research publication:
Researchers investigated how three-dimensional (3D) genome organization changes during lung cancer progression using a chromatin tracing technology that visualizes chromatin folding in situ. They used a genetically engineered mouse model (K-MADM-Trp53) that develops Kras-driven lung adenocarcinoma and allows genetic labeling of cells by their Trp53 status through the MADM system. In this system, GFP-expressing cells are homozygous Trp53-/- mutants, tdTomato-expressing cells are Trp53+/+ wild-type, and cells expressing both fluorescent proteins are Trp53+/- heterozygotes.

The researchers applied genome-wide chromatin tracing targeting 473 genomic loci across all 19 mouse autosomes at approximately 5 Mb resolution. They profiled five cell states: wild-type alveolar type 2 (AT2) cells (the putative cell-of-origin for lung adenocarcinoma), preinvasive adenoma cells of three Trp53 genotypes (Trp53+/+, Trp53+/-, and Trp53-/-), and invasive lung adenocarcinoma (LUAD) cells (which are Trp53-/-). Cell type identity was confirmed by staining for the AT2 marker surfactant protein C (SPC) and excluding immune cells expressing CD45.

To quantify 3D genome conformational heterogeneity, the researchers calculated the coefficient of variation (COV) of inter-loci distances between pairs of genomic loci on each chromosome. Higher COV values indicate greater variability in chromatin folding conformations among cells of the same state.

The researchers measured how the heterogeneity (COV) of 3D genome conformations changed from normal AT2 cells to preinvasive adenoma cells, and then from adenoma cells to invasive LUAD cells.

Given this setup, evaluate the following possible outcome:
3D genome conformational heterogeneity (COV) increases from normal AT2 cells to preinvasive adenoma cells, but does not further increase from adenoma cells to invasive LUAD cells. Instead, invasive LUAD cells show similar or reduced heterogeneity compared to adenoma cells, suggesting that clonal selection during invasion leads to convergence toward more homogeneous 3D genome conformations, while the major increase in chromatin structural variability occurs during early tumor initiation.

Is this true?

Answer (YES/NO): NO